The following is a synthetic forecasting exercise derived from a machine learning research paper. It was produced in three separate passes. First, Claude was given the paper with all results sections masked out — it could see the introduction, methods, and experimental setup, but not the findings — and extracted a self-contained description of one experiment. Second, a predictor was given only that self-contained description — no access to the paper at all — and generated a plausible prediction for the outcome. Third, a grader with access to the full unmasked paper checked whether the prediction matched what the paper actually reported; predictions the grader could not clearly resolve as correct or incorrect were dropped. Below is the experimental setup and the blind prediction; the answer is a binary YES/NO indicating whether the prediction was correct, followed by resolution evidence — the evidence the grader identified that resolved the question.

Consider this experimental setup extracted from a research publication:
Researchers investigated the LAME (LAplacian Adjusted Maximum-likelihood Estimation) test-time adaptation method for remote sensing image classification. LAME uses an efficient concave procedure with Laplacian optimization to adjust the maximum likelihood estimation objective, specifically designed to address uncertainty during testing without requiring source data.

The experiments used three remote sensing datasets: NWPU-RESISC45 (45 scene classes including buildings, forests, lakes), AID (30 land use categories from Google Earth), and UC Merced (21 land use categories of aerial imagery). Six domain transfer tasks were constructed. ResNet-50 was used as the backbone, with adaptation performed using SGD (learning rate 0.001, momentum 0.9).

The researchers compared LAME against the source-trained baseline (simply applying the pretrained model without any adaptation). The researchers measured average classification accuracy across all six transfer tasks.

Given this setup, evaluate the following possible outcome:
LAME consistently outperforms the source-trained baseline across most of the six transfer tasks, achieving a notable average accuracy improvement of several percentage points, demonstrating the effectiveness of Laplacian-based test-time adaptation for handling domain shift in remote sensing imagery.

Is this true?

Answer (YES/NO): NO